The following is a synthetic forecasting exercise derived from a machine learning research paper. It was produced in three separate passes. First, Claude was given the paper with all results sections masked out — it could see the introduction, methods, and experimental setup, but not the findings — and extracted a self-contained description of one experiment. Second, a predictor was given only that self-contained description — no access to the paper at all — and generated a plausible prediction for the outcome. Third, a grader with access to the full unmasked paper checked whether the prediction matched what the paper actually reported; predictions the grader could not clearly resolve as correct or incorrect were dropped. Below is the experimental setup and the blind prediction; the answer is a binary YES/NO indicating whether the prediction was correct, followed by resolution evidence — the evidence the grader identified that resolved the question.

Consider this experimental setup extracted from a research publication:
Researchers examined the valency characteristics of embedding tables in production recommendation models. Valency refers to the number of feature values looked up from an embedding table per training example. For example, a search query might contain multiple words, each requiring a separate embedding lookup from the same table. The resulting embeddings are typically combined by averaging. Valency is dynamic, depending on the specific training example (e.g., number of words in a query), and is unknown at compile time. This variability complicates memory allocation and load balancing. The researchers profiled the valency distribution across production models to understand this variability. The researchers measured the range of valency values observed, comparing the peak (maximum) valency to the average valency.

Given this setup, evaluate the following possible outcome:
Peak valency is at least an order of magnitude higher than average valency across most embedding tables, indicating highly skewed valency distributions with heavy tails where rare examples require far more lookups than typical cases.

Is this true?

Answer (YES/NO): YES